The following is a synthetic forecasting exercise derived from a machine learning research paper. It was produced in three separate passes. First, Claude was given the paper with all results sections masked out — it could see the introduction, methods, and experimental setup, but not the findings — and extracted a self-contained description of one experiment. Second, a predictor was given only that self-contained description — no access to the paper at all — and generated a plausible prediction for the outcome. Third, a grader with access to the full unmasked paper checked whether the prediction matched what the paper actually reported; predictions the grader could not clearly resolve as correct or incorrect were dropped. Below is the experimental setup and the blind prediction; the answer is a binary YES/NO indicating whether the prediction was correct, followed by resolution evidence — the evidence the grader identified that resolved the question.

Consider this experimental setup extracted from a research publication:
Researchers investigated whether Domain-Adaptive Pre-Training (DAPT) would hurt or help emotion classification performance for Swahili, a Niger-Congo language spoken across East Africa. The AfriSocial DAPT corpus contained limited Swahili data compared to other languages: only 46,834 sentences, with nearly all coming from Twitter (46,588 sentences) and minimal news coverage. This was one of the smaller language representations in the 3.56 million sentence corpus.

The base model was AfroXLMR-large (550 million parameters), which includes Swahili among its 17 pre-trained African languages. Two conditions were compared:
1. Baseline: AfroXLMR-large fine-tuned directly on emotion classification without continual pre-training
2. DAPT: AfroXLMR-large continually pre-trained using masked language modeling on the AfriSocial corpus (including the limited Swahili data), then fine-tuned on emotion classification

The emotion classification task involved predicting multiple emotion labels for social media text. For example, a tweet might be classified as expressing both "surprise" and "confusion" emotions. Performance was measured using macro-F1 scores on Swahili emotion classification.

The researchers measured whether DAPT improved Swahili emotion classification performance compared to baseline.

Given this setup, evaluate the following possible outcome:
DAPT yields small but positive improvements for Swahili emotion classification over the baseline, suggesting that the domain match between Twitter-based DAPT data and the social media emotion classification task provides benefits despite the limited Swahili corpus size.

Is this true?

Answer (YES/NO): YES